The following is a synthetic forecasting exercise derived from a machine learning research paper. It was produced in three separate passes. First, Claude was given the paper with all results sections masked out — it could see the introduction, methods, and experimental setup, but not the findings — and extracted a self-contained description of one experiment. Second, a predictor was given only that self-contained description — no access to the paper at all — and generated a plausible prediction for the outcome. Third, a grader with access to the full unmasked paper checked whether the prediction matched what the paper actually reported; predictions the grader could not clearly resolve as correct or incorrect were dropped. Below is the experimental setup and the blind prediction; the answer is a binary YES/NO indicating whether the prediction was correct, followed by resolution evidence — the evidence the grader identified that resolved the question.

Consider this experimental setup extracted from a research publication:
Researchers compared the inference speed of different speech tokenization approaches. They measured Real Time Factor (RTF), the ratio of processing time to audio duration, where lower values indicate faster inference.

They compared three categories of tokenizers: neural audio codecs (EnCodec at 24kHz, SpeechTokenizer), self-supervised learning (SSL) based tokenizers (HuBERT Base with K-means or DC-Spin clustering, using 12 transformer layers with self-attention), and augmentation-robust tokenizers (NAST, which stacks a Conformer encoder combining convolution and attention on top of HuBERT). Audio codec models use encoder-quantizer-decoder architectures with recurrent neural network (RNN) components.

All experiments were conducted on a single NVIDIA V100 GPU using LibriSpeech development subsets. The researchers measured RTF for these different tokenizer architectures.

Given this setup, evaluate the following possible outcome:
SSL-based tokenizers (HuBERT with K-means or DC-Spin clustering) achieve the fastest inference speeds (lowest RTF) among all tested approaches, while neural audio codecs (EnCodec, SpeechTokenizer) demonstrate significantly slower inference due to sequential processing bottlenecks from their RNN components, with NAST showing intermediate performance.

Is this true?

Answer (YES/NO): NO